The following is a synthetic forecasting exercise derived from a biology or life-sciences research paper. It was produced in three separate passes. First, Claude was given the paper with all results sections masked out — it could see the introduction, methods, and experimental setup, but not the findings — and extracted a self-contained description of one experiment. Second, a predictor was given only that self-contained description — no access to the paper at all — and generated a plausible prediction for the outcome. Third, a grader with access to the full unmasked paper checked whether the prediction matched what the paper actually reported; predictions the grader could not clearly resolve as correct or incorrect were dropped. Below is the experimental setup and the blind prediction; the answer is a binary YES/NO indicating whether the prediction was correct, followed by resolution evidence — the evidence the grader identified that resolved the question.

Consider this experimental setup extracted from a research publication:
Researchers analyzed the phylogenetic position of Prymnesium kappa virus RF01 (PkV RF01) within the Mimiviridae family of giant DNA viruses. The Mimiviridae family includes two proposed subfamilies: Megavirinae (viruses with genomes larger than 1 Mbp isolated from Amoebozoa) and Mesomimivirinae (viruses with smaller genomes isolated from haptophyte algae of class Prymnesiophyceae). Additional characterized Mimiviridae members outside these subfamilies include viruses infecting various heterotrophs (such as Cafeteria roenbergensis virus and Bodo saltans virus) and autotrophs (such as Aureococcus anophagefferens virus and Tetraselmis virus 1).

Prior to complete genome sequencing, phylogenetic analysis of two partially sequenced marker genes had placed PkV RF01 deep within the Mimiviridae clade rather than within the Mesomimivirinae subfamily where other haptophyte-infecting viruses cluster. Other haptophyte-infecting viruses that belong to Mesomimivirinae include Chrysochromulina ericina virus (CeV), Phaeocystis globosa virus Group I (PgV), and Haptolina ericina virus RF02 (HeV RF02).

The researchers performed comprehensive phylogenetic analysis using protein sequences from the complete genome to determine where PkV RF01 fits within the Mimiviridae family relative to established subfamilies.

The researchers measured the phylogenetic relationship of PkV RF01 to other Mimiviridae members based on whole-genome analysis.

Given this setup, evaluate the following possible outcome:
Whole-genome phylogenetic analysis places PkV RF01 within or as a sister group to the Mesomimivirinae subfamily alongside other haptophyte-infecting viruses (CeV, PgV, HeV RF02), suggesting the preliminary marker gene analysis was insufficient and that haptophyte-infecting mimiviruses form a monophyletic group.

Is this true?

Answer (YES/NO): NO